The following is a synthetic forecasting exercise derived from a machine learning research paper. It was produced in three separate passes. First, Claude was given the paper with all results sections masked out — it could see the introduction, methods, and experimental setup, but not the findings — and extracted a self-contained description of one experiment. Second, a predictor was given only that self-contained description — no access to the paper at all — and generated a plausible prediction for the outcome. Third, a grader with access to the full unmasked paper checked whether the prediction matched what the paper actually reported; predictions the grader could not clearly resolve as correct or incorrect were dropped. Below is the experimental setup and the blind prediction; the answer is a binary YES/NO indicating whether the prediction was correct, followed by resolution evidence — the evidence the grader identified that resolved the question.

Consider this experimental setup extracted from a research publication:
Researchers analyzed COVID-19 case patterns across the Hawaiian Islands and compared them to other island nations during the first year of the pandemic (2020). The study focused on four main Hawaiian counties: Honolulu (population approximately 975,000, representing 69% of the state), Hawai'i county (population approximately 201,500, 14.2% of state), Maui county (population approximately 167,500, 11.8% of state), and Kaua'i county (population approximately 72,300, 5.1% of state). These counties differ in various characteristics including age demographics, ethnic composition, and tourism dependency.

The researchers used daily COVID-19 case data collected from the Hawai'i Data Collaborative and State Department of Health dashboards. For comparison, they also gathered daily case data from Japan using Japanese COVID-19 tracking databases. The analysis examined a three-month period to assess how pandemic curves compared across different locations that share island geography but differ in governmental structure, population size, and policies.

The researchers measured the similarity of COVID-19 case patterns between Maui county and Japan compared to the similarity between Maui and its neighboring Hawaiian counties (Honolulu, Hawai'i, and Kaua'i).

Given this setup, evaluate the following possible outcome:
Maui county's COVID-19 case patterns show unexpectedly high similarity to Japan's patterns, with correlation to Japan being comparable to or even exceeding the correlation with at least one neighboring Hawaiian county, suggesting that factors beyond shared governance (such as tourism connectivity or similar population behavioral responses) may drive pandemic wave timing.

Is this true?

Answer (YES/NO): YES